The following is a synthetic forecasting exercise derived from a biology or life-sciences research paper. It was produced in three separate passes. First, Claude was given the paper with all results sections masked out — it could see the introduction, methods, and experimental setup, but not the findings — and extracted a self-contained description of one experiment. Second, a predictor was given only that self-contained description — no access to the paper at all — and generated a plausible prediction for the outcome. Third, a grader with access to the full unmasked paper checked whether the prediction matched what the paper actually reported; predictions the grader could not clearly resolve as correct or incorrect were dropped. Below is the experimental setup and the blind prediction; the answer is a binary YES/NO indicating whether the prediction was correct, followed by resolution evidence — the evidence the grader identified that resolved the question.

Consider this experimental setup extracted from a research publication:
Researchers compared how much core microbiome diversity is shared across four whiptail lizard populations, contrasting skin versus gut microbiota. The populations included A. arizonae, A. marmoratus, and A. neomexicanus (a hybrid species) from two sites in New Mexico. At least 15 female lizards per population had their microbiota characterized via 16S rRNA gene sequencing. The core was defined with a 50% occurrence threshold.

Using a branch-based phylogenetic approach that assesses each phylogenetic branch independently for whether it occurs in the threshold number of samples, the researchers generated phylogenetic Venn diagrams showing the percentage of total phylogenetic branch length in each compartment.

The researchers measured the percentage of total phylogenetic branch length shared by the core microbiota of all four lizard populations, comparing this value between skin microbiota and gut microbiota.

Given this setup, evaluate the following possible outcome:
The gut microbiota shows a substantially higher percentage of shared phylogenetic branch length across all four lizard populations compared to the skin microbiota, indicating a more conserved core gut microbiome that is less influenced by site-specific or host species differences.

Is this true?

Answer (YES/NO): NO